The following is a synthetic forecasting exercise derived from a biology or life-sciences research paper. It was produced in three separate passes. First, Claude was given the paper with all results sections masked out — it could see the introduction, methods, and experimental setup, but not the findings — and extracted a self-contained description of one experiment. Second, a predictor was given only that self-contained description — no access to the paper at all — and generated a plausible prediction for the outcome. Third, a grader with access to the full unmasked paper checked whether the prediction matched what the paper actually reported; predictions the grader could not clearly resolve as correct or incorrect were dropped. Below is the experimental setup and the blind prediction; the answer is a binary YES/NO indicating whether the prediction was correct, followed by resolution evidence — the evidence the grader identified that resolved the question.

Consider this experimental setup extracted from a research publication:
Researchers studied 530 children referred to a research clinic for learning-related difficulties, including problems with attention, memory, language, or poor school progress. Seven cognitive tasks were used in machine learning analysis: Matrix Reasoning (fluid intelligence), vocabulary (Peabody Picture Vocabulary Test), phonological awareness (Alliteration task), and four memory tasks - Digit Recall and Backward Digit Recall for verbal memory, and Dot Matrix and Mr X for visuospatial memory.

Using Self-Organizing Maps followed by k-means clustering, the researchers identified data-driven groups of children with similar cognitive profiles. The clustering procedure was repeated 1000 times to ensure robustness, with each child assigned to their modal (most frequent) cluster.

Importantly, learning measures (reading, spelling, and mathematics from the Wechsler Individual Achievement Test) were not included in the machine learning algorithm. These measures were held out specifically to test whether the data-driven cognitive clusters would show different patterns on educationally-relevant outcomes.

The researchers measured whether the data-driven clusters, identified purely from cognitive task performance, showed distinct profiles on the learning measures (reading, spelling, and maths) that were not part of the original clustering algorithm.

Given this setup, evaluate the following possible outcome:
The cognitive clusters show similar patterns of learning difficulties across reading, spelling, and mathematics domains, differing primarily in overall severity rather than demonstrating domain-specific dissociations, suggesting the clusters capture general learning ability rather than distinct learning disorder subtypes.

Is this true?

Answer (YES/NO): YES